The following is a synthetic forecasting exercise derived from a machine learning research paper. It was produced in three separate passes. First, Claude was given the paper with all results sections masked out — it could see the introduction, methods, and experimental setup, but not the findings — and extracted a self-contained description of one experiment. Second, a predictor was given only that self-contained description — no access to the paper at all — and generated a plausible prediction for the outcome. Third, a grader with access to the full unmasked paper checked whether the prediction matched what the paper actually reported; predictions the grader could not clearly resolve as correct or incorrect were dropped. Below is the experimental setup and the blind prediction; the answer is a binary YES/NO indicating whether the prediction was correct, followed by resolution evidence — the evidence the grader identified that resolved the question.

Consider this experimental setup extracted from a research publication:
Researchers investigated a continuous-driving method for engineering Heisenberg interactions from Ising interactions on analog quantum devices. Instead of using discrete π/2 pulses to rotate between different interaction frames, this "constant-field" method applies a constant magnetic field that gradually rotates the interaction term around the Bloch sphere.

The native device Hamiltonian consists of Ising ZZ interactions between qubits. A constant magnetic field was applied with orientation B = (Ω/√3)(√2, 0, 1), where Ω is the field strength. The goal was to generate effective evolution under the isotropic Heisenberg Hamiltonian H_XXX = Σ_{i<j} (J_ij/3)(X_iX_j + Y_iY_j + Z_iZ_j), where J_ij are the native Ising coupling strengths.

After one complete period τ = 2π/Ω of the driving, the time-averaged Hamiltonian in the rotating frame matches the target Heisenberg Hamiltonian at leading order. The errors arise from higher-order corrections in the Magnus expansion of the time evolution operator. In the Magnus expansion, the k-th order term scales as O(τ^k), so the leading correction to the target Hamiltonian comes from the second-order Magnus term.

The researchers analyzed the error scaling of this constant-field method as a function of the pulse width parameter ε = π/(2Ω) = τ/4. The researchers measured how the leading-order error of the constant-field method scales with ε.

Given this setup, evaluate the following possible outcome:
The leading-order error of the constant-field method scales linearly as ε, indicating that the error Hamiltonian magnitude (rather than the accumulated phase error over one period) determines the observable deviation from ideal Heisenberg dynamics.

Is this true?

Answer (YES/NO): YES